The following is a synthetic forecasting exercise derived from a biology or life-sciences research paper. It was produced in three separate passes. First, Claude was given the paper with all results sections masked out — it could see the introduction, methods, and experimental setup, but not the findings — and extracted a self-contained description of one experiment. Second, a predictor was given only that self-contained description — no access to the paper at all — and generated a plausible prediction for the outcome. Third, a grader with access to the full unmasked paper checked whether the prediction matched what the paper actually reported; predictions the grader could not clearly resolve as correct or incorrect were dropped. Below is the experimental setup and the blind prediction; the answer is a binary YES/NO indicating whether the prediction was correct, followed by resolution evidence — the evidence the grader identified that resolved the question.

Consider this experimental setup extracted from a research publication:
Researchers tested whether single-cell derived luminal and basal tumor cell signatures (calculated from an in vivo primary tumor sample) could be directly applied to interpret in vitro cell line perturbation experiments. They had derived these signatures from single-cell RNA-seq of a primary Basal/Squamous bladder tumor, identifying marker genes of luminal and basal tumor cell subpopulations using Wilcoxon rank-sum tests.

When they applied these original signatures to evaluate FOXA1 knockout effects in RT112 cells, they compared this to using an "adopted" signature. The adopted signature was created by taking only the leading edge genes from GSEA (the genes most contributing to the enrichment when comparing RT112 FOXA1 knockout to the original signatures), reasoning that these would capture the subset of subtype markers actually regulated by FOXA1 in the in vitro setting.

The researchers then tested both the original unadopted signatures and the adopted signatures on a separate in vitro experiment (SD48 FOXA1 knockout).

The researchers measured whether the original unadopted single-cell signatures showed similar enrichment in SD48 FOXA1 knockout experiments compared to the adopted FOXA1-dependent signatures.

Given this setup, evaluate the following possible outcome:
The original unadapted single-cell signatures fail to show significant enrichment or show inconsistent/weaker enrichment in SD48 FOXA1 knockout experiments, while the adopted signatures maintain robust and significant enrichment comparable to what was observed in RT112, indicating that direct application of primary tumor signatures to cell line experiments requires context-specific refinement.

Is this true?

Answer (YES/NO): YES